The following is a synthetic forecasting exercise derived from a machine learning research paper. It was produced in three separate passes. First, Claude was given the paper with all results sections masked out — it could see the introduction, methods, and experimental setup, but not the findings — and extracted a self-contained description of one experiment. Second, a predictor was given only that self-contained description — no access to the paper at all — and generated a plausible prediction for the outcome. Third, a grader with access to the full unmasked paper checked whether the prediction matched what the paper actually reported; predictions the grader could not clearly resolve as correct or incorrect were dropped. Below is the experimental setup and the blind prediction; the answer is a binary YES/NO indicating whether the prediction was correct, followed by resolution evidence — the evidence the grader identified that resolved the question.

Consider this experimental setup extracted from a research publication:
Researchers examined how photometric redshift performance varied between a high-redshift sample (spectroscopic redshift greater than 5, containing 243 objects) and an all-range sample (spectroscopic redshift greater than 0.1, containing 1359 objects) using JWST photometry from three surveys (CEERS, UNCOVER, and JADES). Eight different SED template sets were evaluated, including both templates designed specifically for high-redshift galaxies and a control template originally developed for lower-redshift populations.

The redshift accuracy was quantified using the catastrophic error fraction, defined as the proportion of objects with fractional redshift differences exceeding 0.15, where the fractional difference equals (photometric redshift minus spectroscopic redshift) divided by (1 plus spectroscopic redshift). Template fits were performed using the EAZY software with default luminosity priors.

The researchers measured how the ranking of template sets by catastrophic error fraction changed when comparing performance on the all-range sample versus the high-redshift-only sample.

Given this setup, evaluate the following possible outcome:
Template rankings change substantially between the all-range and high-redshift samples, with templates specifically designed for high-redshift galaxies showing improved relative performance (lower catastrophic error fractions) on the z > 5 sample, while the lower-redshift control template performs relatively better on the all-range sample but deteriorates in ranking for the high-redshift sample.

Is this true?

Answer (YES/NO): YES